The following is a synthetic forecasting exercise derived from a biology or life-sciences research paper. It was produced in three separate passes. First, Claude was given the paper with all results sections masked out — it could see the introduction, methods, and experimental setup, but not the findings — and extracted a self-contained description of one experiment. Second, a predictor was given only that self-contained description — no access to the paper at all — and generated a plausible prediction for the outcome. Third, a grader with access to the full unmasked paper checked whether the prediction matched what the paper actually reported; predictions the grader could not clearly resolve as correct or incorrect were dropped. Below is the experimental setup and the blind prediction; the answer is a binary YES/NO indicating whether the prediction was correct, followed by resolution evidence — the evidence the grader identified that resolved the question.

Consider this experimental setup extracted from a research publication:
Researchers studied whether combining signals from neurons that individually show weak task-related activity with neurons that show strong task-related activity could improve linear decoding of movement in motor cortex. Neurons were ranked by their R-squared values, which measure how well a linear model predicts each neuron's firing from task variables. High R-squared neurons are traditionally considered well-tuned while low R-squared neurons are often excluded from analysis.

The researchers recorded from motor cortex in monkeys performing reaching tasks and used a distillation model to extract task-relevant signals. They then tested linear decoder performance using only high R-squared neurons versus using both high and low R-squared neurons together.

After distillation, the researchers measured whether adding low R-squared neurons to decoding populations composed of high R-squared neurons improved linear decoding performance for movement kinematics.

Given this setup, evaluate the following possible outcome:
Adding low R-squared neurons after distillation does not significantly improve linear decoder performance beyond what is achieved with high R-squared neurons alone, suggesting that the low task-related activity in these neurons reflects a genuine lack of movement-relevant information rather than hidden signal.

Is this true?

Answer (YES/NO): NO